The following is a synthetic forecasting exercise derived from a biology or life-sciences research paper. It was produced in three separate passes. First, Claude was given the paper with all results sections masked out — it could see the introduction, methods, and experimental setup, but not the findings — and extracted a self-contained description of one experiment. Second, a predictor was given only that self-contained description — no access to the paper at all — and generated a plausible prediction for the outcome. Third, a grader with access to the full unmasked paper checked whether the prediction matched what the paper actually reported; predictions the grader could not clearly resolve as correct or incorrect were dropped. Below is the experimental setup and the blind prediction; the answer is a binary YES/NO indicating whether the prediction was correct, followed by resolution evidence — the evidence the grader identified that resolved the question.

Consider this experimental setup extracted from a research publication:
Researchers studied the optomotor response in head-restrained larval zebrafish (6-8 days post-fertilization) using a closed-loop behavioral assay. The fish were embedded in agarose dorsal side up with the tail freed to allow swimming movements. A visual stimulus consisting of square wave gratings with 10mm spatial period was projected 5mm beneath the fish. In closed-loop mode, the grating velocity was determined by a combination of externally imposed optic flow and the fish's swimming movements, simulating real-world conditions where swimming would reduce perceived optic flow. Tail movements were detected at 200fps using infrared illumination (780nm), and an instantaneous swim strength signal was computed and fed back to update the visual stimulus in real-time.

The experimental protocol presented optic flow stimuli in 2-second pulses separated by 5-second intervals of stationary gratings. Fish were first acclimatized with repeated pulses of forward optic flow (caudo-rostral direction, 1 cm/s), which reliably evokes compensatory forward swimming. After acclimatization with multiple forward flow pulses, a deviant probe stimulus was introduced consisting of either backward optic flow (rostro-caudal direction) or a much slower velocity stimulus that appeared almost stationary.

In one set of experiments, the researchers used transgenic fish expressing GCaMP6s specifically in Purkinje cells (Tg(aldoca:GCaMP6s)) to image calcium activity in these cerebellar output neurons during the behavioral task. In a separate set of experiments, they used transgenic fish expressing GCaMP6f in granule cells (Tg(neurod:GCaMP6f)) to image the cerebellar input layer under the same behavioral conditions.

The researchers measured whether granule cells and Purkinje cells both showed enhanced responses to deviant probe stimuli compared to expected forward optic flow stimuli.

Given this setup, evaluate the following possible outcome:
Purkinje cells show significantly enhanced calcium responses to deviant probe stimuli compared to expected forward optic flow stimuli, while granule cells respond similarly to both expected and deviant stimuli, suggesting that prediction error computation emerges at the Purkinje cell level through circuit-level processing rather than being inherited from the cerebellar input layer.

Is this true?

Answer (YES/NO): NO